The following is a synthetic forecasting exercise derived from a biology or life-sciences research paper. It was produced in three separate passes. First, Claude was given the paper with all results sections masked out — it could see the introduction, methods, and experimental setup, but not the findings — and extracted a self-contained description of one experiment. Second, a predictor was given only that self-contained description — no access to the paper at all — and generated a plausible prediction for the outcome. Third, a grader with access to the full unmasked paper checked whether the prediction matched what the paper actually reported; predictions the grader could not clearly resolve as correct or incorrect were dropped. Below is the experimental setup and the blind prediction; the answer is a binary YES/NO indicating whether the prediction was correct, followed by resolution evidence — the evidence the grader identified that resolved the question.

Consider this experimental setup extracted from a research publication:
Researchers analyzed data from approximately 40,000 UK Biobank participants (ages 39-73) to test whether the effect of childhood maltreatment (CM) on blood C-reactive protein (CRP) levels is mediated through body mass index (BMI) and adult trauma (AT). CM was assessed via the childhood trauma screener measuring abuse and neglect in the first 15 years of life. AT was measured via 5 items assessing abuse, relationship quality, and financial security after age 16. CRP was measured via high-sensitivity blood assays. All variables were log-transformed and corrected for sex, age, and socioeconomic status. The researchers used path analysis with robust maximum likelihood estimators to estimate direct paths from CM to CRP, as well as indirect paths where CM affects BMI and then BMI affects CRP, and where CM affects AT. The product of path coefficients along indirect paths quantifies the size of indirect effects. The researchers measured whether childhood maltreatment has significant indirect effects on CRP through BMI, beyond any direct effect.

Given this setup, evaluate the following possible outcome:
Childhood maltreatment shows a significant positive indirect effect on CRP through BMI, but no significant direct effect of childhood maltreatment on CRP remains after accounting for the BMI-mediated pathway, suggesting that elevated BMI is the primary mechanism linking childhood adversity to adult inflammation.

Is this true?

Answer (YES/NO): YES